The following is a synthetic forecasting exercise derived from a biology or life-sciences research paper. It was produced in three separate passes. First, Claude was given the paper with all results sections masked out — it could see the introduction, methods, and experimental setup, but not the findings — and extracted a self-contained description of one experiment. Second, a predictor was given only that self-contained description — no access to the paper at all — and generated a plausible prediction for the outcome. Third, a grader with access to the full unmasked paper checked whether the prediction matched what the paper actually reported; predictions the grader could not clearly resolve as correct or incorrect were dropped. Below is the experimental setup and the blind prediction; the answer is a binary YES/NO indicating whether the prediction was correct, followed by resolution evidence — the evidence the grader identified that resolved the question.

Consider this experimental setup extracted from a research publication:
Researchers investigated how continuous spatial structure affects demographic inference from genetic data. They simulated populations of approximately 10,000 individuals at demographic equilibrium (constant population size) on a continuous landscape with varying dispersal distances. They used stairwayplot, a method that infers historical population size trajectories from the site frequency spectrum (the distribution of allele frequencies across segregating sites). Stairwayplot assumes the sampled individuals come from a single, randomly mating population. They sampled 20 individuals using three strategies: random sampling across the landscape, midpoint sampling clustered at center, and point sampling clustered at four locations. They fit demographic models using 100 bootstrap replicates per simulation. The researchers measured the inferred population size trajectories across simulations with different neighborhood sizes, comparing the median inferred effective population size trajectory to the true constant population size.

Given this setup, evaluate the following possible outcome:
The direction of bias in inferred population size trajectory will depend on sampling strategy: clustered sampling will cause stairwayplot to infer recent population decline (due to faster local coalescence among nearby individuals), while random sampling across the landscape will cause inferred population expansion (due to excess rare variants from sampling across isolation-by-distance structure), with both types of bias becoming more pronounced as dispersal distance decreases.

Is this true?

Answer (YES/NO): NO